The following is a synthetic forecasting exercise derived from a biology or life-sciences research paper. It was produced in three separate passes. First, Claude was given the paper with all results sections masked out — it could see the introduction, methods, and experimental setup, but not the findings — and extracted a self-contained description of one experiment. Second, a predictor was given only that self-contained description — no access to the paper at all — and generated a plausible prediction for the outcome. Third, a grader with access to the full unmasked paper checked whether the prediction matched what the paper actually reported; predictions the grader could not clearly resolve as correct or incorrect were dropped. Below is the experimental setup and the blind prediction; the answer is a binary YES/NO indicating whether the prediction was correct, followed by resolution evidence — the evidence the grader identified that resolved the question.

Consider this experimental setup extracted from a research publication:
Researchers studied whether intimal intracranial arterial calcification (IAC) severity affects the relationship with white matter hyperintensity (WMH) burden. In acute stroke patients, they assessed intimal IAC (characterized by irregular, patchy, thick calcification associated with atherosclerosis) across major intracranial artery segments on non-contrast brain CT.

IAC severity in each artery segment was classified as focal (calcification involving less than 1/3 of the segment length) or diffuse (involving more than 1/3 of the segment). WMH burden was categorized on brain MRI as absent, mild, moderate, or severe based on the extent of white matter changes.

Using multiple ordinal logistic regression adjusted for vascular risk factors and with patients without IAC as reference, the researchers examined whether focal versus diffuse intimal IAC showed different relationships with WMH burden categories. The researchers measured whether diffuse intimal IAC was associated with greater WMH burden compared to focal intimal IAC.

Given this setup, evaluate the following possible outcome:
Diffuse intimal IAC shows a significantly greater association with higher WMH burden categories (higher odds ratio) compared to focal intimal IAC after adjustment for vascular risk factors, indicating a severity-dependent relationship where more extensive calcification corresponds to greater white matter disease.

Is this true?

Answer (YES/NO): NO